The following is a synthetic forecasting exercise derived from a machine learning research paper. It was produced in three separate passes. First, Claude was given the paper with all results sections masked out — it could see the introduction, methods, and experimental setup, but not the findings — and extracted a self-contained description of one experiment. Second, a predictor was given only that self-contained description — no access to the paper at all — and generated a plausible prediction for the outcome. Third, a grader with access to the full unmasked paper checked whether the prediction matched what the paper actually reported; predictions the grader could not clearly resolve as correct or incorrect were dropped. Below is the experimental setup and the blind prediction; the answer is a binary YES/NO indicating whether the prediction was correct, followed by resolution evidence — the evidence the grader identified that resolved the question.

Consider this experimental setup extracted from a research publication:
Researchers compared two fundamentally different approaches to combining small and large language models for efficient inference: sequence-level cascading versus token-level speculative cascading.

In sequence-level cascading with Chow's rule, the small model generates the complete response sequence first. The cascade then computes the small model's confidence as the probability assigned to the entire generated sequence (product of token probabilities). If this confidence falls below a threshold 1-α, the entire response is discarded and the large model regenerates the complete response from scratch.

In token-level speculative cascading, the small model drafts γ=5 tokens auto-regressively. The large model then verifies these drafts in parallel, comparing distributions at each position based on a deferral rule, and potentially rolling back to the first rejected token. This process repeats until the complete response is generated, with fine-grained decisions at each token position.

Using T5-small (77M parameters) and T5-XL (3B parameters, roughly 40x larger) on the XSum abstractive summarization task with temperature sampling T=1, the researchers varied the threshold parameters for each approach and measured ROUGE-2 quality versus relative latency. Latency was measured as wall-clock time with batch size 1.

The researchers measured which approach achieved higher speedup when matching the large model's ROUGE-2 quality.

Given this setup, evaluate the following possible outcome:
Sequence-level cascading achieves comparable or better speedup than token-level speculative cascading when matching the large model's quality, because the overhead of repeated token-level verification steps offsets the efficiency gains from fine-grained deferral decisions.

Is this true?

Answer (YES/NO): NO